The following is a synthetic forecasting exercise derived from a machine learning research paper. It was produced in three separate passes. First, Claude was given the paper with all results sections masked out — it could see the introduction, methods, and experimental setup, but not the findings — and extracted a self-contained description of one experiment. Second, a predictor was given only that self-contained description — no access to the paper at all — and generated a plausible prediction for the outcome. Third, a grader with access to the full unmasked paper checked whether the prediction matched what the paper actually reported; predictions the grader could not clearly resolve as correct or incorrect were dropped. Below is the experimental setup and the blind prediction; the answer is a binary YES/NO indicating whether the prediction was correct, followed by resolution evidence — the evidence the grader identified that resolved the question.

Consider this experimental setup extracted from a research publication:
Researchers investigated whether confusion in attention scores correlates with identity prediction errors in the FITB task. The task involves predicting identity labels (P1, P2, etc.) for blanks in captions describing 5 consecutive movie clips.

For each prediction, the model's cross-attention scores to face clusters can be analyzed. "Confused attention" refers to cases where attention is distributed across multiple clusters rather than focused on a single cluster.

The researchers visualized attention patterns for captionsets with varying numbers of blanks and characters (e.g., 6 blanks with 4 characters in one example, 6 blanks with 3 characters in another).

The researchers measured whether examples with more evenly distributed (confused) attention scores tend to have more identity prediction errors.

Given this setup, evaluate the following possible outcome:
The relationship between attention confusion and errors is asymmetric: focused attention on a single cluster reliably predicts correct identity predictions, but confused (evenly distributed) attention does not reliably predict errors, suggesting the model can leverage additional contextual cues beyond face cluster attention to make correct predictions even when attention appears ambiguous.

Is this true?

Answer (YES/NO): NO